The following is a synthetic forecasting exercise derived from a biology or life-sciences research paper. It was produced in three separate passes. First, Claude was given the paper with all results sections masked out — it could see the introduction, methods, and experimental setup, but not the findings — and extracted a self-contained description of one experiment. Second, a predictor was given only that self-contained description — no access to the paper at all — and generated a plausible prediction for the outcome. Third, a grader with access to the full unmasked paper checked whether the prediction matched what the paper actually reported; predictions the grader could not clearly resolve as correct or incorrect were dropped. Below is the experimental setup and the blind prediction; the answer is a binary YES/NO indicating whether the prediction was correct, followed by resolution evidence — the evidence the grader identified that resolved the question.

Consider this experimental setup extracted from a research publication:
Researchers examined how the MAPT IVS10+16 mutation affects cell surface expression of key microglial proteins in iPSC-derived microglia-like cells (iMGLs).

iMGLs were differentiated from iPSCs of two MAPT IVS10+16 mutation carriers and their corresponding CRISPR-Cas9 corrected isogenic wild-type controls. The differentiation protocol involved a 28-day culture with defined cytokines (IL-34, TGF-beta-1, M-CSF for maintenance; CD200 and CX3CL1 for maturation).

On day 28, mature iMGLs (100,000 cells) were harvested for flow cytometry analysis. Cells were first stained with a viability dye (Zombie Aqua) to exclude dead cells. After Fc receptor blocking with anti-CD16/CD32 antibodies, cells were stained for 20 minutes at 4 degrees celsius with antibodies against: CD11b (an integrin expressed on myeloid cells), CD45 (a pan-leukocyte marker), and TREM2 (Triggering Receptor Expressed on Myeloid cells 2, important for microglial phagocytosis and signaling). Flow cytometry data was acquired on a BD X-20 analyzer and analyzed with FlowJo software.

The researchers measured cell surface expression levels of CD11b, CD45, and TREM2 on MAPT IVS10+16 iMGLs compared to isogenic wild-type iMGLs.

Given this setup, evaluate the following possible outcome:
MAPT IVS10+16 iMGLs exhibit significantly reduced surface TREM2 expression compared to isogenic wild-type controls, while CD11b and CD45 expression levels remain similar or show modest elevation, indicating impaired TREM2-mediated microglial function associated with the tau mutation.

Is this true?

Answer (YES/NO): YES